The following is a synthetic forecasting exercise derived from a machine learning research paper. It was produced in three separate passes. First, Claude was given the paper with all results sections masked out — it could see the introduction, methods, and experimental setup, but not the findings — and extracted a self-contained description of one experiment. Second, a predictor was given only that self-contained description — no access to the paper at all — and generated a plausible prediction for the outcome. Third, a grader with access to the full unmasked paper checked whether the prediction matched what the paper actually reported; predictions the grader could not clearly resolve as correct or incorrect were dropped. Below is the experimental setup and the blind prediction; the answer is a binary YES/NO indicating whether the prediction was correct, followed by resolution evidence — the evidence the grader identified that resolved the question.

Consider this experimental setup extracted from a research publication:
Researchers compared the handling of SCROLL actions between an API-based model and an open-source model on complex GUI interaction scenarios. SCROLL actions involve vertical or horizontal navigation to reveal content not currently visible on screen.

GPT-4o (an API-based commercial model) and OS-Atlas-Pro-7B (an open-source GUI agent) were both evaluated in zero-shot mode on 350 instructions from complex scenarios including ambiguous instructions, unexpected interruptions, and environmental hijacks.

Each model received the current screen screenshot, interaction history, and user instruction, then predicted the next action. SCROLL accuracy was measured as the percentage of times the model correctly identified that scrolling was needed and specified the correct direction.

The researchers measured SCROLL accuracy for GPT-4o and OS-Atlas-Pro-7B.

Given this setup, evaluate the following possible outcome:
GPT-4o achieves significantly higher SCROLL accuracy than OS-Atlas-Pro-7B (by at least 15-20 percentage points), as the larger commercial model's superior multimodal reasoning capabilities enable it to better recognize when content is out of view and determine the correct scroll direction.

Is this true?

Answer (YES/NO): NO